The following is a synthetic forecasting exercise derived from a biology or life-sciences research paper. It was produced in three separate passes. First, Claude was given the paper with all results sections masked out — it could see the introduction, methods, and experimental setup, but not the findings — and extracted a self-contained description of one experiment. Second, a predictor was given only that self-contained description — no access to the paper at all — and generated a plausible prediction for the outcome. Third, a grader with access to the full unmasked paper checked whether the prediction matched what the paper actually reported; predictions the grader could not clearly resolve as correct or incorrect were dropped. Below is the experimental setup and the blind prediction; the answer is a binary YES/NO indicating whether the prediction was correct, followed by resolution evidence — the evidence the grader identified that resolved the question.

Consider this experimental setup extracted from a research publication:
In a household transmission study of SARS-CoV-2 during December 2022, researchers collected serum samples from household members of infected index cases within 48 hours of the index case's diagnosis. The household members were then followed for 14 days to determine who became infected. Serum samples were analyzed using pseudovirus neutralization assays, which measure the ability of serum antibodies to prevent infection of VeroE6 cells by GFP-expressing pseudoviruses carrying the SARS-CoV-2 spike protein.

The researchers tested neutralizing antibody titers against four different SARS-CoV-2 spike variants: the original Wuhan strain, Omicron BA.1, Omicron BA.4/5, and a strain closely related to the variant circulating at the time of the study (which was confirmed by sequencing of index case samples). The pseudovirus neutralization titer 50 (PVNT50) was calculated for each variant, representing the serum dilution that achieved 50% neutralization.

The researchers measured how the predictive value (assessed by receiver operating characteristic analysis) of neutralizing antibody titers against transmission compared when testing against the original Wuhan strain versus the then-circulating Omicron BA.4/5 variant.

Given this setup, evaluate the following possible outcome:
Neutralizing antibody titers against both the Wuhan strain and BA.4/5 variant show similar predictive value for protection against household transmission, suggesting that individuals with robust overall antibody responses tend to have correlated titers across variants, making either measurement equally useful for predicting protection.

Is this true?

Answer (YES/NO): NO